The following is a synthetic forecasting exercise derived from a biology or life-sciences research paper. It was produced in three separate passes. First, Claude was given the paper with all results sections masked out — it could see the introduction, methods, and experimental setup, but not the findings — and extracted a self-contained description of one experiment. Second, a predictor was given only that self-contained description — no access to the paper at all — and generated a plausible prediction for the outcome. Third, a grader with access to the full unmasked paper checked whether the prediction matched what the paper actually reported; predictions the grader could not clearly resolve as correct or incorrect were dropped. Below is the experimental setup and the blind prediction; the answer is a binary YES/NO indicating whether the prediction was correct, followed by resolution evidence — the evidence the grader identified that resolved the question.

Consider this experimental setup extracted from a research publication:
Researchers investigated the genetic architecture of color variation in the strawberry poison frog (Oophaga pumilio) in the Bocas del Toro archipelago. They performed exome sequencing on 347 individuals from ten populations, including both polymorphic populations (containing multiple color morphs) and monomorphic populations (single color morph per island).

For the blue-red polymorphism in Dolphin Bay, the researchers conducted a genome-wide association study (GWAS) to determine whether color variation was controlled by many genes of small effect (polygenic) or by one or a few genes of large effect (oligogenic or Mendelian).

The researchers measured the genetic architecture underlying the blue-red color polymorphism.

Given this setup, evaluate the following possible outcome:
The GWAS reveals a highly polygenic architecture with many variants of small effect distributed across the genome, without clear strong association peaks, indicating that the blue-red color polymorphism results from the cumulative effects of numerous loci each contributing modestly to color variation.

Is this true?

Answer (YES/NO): NO